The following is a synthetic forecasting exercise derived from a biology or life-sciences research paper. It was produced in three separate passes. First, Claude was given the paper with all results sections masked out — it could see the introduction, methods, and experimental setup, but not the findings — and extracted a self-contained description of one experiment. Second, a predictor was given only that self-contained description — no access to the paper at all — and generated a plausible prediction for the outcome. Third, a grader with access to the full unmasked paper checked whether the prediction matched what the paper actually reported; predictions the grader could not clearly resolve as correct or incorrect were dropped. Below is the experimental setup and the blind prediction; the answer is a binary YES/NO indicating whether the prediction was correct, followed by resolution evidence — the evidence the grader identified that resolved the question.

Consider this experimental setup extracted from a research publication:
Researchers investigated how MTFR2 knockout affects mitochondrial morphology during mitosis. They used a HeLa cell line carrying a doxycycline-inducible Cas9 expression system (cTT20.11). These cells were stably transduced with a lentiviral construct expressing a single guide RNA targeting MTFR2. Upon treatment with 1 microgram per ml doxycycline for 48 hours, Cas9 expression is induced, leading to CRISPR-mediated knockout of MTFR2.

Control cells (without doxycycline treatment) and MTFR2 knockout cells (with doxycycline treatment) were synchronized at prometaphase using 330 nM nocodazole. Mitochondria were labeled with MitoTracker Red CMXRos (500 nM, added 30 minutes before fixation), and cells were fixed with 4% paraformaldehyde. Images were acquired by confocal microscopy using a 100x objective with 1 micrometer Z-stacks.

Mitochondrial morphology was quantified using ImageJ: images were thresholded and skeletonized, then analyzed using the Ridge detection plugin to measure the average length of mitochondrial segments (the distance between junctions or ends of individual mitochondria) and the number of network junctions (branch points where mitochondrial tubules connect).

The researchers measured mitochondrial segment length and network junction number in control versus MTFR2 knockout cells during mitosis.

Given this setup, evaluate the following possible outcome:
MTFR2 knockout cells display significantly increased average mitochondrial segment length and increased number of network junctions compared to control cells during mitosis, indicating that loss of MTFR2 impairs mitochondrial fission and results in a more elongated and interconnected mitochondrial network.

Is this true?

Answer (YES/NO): YES